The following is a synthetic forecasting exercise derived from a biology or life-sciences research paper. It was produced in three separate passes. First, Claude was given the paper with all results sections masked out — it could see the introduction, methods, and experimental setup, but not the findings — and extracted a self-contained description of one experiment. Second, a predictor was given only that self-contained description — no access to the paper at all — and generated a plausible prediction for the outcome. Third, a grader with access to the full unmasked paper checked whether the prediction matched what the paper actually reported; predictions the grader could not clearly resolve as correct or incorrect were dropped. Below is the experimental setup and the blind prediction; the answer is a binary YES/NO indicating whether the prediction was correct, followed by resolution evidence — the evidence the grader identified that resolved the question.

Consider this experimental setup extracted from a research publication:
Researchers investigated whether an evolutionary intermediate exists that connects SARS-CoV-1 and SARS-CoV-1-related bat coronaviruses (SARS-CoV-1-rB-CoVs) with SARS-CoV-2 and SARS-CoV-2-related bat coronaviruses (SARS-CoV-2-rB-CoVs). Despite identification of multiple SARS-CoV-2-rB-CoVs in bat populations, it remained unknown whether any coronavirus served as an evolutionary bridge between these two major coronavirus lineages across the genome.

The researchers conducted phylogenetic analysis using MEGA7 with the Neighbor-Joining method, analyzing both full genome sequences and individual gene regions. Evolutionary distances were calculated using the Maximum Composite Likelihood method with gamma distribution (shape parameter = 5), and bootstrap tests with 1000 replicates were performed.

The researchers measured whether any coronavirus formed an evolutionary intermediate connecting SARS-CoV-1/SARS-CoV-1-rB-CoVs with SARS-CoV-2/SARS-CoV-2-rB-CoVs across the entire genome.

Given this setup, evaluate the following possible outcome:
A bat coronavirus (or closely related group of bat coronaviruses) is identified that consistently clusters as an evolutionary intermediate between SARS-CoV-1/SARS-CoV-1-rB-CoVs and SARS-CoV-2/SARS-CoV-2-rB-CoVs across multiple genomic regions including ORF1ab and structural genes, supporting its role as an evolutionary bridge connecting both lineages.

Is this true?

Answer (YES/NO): NO